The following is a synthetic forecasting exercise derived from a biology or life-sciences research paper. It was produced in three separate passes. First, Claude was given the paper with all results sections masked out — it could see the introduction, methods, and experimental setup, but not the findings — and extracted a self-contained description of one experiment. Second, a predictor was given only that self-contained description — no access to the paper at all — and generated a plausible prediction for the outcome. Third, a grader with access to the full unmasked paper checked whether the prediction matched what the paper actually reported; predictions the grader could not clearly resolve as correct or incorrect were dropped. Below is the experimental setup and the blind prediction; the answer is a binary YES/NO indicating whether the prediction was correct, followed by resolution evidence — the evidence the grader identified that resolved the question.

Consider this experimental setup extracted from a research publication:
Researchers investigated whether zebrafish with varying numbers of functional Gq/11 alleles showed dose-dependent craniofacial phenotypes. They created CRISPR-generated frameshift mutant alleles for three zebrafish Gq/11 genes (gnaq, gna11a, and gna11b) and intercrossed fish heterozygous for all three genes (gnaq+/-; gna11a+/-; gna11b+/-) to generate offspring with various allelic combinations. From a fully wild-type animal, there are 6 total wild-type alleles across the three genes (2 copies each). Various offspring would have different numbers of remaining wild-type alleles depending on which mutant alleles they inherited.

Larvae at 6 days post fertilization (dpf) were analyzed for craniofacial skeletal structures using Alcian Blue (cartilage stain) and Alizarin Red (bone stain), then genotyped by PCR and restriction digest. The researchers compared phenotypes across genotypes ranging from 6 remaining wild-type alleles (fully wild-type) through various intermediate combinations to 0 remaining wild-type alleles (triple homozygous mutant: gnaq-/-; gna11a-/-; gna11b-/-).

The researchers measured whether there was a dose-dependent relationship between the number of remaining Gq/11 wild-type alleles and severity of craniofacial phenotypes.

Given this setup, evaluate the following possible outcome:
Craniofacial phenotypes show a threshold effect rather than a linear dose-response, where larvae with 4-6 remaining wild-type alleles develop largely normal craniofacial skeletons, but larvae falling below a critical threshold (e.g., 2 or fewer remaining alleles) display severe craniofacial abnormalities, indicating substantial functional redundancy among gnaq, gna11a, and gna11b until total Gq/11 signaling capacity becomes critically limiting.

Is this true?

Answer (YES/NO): NO